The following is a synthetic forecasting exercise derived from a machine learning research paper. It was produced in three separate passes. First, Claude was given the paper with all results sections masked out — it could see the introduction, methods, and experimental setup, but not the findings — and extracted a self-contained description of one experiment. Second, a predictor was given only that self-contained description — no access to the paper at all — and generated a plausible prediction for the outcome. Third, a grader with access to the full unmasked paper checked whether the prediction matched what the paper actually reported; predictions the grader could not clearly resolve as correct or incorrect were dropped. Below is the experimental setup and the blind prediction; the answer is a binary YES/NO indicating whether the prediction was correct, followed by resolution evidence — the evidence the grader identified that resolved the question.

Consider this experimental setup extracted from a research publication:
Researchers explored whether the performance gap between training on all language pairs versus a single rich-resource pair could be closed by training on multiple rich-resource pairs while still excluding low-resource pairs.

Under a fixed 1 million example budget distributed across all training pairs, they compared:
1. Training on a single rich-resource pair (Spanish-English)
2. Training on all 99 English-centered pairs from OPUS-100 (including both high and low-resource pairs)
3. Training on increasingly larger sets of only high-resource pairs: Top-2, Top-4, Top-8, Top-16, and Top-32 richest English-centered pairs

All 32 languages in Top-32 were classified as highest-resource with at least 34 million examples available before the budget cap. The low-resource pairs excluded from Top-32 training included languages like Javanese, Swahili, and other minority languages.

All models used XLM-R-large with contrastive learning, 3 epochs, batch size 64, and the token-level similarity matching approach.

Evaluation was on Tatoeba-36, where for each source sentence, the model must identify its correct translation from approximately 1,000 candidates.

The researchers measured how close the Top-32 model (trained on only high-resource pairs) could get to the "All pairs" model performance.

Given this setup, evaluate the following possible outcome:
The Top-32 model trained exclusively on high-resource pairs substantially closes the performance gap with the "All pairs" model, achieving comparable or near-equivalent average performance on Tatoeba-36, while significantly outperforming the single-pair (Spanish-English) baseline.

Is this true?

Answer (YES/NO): YES